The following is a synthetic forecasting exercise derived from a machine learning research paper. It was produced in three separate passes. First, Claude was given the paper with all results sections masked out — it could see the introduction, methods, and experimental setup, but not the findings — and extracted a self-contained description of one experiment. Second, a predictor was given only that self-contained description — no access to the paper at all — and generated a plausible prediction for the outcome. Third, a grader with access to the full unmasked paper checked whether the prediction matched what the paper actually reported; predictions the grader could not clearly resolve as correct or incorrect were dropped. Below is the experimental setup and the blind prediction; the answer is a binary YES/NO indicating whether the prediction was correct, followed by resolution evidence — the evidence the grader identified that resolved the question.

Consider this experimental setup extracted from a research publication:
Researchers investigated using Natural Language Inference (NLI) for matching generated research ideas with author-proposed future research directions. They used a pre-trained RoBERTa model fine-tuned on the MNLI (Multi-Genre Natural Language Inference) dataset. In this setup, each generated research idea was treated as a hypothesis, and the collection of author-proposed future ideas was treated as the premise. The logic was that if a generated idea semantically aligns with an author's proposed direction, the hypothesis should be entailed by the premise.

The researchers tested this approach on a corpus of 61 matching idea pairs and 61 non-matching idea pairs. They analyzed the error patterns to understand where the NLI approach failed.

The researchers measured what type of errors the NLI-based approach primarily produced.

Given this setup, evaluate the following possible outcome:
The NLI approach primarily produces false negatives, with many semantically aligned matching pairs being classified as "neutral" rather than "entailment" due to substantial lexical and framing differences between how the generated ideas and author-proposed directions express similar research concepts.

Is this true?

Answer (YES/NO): YES